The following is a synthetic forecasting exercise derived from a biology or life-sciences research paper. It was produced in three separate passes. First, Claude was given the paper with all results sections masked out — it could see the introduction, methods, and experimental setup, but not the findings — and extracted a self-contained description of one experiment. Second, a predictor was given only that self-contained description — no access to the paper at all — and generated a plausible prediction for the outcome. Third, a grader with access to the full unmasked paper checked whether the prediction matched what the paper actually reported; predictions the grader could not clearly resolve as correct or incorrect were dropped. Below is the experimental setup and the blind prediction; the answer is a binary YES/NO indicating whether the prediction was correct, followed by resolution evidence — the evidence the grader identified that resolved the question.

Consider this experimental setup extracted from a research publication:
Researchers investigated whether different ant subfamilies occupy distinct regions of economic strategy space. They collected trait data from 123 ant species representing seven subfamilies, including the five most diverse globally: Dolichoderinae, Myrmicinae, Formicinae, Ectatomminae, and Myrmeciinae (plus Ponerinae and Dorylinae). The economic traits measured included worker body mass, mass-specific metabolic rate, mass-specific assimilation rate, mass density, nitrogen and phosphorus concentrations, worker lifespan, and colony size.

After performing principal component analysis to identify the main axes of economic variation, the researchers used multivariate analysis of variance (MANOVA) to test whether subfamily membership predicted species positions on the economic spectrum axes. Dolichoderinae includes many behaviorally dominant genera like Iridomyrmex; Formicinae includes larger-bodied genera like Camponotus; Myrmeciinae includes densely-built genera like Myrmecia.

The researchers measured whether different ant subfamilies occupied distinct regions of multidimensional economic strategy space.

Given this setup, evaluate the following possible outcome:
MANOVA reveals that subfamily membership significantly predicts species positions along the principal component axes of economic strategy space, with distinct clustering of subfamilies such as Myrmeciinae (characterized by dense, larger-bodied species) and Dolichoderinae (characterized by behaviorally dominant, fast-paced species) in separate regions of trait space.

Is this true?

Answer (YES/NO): YES